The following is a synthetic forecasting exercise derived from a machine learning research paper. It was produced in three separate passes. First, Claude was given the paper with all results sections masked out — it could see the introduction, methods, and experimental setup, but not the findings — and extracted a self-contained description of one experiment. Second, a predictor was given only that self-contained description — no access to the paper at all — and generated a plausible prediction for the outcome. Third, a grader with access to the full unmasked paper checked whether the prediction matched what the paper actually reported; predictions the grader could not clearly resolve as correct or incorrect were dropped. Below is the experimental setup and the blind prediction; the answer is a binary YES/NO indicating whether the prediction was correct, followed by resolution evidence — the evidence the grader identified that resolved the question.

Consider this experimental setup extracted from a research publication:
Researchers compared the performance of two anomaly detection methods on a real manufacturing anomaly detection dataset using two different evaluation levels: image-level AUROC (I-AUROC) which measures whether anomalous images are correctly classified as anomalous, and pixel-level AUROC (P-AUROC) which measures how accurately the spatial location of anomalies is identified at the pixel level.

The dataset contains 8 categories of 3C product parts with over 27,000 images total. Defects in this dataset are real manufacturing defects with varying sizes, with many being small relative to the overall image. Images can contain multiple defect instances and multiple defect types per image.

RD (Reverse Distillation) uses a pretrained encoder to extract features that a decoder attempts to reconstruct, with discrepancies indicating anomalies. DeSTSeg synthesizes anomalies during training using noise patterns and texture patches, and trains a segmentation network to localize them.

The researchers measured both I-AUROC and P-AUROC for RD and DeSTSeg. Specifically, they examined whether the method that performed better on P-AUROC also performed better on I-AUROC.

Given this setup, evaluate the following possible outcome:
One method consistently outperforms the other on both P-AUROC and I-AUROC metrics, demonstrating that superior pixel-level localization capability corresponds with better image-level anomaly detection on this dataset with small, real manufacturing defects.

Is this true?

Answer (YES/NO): NO